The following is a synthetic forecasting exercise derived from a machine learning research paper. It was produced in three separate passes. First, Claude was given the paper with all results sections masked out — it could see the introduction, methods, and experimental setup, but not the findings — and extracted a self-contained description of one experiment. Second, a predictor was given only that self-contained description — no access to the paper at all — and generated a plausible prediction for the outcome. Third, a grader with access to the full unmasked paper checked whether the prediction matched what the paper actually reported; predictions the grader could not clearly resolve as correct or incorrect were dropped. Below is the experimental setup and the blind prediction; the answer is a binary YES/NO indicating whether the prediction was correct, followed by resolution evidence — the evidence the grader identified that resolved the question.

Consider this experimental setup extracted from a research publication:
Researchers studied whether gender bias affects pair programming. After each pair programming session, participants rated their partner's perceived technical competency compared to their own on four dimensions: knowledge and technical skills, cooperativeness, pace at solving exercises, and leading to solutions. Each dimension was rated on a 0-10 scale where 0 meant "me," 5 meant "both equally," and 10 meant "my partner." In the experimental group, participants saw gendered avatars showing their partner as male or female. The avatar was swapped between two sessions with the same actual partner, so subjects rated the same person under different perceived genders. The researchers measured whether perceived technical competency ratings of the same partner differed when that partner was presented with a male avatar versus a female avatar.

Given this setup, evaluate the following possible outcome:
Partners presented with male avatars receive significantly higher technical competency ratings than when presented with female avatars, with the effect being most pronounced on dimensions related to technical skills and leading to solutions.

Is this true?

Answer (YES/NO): NO